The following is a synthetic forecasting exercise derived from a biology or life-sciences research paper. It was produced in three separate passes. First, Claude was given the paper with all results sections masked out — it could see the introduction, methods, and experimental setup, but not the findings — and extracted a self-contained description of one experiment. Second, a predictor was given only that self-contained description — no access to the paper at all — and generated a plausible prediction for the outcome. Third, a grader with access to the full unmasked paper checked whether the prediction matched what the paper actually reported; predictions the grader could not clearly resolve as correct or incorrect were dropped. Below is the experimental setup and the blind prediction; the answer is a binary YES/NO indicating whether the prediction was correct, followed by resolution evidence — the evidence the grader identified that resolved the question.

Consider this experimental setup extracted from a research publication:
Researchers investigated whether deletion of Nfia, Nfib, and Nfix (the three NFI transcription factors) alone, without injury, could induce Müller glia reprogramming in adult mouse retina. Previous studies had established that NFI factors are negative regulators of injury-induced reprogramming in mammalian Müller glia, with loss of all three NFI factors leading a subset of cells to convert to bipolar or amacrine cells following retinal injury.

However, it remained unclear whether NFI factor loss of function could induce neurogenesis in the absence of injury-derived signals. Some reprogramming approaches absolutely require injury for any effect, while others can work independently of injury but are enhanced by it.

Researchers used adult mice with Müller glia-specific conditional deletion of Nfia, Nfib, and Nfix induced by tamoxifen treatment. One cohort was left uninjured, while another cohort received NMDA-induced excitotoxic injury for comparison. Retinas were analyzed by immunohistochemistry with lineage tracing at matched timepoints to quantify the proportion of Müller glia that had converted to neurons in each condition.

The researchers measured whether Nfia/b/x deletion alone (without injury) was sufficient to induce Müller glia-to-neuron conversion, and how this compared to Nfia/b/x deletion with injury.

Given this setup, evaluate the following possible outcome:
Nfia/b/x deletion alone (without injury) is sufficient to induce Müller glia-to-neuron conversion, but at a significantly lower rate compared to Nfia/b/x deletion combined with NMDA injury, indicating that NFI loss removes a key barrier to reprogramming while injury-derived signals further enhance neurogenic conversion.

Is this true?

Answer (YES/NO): NO